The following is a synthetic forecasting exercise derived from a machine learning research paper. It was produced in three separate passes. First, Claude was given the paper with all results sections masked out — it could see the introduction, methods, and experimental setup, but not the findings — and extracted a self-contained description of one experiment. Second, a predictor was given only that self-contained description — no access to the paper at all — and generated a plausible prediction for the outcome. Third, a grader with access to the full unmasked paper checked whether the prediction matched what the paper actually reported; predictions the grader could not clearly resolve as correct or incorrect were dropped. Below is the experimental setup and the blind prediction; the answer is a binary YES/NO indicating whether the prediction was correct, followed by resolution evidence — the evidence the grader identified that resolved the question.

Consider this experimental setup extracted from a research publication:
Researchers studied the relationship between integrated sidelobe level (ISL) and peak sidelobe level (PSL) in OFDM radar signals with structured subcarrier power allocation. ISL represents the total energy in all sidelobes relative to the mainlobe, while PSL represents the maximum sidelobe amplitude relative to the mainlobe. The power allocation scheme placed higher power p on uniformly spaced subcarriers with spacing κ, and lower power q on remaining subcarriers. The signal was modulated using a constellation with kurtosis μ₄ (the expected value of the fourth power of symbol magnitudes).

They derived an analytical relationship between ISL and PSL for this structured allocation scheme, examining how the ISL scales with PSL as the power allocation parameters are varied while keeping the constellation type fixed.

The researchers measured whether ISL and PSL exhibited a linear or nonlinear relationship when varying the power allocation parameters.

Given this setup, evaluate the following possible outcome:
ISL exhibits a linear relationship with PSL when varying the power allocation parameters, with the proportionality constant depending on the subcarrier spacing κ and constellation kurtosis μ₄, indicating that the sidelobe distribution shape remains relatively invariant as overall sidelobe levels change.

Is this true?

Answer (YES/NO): YES